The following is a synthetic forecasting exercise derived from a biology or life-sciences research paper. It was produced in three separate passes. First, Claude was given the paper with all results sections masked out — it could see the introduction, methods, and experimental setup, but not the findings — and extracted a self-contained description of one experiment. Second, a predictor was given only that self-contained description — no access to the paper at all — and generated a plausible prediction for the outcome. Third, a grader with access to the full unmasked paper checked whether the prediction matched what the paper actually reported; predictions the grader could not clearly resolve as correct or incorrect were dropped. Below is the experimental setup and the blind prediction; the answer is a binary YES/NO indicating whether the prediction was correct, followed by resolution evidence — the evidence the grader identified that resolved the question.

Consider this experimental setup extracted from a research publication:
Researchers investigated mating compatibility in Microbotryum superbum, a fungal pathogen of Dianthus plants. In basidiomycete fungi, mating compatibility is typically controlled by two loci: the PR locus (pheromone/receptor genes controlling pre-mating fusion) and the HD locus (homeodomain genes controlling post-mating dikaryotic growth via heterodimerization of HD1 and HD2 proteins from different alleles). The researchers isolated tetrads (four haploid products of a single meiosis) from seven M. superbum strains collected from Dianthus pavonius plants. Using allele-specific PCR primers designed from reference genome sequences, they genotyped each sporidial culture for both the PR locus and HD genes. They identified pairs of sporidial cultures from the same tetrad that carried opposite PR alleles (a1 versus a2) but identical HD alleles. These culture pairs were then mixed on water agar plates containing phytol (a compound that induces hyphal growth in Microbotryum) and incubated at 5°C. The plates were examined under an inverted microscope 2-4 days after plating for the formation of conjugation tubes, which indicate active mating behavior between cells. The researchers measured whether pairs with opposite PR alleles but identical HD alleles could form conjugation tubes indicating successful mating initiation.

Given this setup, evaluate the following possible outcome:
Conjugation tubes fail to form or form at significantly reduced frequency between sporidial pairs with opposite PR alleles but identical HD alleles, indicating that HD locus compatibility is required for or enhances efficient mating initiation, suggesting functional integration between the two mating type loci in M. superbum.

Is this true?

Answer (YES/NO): NO